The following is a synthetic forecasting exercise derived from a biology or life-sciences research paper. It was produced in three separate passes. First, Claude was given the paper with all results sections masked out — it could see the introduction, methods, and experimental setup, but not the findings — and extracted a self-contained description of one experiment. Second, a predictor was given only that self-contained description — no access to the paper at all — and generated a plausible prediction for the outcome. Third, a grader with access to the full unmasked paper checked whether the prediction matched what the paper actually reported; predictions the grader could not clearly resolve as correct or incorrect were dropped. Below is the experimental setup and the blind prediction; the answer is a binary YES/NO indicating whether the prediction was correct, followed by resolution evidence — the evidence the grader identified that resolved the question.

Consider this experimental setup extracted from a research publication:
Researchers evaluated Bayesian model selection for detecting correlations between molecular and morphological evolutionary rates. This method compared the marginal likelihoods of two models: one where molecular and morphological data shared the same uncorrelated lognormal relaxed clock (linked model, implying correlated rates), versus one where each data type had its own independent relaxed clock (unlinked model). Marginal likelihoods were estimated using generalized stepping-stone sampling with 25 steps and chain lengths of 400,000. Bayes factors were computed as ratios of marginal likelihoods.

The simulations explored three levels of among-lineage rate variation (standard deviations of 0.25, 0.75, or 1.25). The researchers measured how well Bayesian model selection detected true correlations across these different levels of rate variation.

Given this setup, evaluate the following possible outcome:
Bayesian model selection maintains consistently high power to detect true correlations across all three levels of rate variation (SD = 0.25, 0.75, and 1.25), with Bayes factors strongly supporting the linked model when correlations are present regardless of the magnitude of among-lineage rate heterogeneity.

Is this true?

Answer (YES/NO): NO